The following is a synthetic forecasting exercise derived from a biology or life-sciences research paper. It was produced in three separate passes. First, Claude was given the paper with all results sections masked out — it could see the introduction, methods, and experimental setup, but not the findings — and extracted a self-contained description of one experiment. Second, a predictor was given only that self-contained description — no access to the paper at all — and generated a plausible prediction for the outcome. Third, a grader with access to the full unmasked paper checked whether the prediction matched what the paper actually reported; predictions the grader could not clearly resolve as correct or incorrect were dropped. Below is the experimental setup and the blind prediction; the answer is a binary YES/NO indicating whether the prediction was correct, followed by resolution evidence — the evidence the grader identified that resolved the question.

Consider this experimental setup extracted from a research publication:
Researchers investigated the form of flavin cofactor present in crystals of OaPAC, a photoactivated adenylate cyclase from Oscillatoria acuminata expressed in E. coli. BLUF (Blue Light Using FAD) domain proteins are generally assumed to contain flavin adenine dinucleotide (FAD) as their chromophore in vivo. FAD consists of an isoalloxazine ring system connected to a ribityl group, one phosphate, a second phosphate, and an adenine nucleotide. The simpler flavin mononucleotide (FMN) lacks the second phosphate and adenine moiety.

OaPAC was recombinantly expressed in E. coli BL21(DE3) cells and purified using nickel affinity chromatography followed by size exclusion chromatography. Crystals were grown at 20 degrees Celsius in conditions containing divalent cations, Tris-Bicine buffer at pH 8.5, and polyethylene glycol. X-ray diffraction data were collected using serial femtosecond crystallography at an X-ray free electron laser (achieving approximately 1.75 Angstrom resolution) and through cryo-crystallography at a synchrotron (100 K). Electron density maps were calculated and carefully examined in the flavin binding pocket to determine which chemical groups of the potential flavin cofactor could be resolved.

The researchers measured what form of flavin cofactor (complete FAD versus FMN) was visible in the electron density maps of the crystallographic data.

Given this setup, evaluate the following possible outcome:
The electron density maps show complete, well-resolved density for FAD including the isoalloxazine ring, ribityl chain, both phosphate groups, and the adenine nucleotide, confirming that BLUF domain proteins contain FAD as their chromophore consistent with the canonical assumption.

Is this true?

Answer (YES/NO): NO